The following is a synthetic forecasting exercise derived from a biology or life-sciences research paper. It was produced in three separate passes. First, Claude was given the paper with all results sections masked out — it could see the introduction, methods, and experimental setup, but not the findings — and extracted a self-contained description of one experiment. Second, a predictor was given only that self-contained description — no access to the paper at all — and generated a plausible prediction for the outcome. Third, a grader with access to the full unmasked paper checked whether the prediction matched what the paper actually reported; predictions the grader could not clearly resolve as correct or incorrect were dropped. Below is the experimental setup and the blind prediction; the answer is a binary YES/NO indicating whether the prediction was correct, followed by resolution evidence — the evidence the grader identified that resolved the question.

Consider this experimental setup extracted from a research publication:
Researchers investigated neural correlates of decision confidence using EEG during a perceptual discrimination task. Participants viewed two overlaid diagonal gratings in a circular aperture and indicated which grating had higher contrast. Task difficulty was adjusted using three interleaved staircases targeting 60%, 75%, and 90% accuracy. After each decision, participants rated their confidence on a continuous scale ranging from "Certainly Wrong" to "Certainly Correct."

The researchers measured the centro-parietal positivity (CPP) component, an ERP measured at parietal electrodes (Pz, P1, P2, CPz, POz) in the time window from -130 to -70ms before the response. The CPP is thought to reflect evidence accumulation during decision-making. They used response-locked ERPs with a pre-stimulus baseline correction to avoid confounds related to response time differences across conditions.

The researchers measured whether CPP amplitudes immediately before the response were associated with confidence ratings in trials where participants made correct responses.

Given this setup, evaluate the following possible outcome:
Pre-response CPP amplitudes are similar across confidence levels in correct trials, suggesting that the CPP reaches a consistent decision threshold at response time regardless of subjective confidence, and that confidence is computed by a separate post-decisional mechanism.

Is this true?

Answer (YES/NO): NO